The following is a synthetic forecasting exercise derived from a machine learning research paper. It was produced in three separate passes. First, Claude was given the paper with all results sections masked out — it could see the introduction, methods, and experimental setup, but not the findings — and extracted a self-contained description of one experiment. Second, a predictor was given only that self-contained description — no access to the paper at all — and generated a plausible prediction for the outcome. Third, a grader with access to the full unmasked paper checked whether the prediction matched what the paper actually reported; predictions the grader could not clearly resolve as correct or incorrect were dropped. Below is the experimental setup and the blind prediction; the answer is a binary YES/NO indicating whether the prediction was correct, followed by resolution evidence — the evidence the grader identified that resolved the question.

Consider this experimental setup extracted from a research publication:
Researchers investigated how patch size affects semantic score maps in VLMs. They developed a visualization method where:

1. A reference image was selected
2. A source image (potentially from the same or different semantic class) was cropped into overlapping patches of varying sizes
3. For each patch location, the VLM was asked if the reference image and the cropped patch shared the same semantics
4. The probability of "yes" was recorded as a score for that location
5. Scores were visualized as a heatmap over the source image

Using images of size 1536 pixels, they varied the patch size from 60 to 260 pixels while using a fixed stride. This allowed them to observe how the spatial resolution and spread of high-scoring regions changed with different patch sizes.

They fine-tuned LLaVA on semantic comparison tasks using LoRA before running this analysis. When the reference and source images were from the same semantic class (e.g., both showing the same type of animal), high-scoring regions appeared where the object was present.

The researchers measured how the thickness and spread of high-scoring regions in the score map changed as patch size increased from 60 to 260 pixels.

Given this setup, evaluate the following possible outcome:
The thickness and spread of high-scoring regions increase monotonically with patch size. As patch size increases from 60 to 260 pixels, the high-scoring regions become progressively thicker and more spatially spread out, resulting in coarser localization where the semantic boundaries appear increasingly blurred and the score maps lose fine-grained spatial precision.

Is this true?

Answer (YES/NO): NO